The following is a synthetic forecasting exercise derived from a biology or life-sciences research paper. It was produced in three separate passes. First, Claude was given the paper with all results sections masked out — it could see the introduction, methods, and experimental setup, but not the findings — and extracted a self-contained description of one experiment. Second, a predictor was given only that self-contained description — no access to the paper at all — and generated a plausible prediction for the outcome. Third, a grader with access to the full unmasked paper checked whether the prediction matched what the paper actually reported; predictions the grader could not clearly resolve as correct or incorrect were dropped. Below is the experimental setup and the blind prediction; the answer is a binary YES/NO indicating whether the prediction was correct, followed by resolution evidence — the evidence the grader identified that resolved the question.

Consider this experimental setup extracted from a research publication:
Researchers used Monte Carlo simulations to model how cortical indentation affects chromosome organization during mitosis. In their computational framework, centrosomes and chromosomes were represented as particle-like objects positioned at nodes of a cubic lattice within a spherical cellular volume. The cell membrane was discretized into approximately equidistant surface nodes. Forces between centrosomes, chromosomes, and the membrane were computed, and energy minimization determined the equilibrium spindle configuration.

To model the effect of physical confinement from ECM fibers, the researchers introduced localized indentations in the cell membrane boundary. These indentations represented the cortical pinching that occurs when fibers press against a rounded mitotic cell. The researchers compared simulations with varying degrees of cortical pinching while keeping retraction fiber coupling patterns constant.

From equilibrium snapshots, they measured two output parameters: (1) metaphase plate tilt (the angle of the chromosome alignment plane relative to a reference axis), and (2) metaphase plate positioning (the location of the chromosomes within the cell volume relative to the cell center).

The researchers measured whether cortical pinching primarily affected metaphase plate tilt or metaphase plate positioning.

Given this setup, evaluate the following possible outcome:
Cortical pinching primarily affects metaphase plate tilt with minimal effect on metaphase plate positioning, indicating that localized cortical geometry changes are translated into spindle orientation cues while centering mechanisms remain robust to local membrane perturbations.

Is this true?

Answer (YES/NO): NO